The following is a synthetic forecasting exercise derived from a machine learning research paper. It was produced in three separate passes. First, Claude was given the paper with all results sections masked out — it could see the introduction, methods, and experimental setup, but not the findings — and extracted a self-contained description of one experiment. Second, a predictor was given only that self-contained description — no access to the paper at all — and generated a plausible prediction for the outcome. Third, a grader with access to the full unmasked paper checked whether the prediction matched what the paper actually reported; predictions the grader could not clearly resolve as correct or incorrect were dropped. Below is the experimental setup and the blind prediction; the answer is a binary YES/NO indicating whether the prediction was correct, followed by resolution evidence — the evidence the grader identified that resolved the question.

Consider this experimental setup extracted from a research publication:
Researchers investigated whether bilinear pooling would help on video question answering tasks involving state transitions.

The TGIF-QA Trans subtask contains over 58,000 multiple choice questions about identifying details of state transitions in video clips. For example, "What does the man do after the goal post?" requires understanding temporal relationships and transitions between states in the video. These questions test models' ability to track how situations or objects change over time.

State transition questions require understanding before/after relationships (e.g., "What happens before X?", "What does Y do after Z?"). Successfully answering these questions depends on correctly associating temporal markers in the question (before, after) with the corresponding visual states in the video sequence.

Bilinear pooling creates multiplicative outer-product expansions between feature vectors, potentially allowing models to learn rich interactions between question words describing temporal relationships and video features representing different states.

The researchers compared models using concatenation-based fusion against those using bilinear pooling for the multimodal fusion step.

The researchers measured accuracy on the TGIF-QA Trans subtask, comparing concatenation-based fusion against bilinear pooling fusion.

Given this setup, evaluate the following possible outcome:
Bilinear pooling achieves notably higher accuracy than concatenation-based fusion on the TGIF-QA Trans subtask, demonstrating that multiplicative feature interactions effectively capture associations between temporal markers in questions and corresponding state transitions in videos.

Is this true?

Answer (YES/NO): NO